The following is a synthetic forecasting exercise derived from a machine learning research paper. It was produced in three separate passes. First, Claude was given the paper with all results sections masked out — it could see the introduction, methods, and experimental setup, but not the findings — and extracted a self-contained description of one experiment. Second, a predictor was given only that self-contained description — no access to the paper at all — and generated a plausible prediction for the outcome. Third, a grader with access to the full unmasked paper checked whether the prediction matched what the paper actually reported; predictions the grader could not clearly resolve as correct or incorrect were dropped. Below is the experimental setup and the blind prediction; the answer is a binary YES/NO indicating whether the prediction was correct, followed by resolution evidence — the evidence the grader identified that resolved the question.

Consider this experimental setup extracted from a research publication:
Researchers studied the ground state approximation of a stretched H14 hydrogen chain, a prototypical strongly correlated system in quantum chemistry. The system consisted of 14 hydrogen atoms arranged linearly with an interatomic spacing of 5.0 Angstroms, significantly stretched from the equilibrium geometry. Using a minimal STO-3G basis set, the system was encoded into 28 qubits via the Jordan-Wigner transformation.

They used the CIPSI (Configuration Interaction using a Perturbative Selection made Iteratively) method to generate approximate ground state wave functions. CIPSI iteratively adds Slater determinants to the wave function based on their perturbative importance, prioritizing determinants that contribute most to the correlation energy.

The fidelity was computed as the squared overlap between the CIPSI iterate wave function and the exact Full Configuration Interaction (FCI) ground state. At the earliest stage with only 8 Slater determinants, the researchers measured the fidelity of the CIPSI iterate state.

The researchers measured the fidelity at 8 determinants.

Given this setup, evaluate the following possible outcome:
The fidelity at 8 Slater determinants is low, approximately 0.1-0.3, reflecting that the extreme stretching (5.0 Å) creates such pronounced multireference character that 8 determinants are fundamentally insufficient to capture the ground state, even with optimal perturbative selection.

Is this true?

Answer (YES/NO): NO